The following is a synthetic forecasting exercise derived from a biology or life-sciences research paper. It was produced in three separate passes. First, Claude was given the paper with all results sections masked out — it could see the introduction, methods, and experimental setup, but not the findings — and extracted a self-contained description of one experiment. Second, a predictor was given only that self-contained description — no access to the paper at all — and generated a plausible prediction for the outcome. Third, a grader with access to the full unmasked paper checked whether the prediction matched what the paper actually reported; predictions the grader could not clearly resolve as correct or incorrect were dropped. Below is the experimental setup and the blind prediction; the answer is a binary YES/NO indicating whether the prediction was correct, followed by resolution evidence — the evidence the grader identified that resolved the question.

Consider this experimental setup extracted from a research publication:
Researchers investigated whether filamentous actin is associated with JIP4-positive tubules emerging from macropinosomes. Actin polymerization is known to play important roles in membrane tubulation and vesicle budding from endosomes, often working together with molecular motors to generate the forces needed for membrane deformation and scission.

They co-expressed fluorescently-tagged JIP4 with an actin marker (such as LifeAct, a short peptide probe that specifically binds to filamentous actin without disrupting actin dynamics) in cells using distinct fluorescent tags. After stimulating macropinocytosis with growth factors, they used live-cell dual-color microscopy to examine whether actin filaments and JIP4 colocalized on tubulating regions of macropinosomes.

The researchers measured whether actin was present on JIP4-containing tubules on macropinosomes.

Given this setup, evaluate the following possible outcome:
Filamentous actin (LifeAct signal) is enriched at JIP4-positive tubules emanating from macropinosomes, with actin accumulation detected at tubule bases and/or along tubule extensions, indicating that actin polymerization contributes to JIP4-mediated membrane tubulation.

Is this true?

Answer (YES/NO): YES